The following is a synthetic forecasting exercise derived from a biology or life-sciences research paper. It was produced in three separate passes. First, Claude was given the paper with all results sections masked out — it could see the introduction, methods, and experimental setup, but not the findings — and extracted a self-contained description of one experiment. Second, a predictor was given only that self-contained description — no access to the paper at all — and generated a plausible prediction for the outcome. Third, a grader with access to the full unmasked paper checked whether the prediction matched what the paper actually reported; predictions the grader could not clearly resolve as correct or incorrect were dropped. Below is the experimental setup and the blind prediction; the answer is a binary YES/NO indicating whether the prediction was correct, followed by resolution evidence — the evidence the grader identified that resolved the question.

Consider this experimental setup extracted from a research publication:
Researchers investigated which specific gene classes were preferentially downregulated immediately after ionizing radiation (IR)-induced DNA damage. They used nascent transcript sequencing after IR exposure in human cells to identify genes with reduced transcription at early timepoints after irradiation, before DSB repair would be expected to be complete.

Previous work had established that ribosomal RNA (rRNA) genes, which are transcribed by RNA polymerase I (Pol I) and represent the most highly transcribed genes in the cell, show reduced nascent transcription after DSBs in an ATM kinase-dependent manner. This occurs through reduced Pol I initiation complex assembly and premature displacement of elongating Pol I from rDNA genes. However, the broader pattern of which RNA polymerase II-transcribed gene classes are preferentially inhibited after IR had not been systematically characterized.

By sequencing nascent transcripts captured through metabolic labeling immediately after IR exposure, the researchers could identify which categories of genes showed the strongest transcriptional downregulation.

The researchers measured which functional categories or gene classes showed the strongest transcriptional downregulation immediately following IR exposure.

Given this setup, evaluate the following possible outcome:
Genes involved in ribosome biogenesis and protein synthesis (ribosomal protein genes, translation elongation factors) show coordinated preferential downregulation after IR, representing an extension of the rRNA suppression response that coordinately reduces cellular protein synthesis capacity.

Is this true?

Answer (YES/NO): NO